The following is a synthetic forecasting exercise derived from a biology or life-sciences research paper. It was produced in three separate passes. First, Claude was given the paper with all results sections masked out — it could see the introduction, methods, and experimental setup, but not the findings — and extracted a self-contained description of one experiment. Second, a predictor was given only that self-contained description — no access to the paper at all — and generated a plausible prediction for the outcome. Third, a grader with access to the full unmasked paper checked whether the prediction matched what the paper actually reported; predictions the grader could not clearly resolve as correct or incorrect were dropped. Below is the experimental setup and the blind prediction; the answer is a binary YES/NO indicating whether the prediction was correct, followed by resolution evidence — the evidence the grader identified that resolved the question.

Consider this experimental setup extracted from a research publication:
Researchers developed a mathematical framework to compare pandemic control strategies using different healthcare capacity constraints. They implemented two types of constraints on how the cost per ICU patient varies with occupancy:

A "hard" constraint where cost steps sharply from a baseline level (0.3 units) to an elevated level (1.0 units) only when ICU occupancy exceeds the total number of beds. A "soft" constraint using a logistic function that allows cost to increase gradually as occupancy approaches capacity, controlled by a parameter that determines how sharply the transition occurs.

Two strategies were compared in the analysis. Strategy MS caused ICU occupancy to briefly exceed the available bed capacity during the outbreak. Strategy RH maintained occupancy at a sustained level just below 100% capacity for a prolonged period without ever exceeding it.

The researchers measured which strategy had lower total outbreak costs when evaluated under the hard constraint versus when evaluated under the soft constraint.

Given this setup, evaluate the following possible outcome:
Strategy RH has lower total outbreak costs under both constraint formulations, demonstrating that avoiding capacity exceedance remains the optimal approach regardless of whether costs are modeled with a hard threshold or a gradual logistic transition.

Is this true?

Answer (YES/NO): NO